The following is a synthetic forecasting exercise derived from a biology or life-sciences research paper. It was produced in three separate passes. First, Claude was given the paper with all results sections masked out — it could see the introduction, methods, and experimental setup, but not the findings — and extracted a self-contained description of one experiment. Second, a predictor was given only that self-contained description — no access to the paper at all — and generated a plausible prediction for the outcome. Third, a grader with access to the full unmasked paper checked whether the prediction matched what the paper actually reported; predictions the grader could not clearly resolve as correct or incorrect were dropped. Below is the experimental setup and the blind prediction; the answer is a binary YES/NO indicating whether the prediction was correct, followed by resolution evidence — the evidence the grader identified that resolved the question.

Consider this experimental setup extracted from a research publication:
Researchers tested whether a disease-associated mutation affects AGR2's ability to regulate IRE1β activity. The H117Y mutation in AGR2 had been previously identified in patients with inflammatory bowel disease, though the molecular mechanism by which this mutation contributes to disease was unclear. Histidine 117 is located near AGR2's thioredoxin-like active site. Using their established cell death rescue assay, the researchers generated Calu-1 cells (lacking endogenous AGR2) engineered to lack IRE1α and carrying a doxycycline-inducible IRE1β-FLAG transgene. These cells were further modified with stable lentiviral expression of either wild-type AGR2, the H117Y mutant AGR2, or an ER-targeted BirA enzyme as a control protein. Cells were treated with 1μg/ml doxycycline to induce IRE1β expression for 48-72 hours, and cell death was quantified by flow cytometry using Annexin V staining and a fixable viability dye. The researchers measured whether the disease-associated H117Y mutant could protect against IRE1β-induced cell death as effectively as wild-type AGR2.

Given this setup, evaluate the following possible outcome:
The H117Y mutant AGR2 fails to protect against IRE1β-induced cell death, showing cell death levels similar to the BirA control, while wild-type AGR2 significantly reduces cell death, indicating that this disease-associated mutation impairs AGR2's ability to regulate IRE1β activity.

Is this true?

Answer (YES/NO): YES